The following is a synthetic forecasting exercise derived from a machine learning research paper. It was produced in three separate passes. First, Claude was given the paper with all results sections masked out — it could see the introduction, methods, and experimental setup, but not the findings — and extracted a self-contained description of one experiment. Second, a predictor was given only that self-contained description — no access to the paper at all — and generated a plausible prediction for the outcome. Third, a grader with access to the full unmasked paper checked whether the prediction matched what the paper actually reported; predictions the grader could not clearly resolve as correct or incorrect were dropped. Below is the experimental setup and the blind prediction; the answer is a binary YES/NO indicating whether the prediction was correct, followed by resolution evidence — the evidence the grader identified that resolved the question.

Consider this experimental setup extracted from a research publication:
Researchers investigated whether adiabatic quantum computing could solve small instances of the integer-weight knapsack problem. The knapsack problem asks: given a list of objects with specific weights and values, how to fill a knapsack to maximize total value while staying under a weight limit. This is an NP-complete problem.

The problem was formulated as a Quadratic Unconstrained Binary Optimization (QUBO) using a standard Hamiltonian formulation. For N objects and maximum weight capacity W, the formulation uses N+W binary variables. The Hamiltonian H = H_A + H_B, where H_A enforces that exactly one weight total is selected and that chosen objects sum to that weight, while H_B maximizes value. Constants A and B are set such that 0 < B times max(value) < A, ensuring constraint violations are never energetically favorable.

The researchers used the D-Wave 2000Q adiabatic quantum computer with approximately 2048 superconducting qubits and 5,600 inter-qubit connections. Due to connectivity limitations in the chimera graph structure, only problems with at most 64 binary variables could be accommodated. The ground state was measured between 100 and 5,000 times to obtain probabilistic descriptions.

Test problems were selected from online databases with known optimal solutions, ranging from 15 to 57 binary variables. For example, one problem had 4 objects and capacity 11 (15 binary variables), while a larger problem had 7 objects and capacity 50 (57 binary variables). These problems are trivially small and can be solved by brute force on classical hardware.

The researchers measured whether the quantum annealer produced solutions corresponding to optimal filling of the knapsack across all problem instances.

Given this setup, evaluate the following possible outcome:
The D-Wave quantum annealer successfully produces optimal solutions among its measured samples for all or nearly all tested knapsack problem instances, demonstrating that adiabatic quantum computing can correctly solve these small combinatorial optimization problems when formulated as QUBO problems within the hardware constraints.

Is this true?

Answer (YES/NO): NO